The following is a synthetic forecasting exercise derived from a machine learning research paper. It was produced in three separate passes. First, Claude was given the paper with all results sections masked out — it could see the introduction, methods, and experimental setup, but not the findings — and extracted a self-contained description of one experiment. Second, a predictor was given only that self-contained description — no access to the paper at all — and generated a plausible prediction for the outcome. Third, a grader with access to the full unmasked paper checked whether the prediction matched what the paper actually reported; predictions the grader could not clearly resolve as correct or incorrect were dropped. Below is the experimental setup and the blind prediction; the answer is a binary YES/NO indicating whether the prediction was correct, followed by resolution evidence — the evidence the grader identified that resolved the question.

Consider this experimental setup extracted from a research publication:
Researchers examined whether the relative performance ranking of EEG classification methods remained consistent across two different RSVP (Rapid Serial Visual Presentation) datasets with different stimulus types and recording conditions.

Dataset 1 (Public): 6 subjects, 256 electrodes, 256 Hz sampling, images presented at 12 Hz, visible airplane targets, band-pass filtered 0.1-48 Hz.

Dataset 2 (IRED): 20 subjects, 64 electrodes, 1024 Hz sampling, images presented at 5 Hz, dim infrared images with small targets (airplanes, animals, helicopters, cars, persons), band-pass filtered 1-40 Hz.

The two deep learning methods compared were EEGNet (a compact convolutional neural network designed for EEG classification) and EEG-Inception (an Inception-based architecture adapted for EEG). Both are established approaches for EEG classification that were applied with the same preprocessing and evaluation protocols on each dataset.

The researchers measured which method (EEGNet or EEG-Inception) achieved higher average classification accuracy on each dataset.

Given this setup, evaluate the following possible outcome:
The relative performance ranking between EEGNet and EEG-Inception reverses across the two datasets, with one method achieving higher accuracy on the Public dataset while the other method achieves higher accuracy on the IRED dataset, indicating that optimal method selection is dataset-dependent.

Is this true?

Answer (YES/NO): NO